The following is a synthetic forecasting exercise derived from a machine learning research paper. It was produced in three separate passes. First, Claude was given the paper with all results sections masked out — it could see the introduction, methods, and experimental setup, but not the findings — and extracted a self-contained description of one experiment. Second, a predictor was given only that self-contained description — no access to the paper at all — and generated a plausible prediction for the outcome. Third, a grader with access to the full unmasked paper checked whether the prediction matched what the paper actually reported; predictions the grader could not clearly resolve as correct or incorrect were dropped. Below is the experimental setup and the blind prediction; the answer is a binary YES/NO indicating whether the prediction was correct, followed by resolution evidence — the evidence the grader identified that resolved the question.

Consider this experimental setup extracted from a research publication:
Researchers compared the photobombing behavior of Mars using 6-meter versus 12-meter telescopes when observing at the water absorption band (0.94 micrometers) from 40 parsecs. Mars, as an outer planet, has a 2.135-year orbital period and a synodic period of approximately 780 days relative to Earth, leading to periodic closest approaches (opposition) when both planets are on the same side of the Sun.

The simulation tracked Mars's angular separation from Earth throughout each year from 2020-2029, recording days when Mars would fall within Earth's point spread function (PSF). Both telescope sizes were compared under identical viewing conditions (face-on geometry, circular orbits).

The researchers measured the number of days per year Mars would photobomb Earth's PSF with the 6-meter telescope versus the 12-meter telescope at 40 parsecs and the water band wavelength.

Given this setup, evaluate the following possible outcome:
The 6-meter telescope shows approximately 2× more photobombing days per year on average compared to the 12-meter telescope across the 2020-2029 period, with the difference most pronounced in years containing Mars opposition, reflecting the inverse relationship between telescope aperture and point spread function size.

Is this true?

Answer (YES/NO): NO